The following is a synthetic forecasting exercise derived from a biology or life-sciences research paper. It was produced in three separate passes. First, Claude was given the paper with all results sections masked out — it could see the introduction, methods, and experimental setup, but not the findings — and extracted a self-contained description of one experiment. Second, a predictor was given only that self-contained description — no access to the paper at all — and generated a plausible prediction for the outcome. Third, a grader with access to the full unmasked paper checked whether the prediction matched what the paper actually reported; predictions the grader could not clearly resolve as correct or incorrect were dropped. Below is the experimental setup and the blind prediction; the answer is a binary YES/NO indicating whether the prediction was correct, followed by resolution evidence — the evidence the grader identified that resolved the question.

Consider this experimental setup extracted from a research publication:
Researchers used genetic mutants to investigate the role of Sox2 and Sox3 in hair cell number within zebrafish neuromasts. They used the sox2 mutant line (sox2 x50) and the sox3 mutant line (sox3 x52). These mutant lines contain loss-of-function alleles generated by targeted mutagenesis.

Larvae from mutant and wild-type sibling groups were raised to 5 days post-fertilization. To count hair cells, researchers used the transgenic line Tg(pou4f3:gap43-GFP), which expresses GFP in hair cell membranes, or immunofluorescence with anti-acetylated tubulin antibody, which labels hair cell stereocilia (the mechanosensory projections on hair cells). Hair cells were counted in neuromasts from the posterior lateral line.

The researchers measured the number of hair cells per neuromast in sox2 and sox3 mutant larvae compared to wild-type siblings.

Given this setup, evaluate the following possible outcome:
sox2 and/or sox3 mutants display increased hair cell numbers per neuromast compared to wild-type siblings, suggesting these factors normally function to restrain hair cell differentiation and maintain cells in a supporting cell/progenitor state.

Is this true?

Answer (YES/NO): NO